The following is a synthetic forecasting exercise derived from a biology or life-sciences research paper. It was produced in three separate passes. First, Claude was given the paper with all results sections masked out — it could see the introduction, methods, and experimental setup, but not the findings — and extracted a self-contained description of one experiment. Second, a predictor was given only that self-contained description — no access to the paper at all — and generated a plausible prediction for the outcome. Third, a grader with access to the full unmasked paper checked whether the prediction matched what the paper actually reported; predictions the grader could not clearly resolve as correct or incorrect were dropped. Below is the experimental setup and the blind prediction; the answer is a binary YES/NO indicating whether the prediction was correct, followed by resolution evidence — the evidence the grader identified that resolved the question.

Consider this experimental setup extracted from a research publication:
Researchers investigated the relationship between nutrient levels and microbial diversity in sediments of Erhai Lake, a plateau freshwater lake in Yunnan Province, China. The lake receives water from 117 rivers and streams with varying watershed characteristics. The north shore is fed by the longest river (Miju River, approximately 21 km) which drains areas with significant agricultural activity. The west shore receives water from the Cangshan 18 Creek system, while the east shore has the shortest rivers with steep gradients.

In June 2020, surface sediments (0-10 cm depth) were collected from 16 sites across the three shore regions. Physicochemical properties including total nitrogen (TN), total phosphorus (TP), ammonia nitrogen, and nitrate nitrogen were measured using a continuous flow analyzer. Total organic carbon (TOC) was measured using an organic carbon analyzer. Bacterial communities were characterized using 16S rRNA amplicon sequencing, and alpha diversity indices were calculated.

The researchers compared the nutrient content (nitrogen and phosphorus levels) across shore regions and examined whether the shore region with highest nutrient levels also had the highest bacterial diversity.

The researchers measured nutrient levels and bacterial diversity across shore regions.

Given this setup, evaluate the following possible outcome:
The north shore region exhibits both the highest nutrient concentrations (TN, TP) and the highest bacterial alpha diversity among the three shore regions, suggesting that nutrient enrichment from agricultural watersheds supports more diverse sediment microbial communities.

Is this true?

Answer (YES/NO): NO